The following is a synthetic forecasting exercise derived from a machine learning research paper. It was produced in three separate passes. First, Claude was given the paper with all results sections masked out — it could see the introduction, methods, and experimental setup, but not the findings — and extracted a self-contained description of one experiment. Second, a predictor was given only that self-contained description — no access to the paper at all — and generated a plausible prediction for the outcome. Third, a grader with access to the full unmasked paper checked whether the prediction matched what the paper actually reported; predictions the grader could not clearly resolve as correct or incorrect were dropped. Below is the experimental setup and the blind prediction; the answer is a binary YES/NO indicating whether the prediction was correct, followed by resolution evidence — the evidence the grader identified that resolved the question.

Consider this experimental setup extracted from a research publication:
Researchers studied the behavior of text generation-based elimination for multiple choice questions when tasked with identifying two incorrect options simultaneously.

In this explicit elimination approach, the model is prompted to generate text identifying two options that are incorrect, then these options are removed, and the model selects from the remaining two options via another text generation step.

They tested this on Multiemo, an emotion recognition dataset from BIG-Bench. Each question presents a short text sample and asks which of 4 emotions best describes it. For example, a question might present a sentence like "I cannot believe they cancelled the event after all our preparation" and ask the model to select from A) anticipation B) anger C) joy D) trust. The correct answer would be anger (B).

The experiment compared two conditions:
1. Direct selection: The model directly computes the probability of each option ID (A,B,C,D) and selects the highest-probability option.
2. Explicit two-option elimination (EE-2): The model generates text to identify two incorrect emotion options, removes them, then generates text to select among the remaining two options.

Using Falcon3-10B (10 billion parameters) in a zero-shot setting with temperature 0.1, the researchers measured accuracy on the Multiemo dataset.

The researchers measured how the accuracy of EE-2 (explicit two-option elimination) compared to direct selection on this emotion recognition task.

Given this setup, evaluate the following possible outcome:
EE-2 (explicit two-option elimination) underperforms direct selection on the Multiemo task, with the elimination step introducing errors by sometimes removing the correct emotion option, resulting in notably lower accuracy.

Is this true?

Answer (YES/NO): YES